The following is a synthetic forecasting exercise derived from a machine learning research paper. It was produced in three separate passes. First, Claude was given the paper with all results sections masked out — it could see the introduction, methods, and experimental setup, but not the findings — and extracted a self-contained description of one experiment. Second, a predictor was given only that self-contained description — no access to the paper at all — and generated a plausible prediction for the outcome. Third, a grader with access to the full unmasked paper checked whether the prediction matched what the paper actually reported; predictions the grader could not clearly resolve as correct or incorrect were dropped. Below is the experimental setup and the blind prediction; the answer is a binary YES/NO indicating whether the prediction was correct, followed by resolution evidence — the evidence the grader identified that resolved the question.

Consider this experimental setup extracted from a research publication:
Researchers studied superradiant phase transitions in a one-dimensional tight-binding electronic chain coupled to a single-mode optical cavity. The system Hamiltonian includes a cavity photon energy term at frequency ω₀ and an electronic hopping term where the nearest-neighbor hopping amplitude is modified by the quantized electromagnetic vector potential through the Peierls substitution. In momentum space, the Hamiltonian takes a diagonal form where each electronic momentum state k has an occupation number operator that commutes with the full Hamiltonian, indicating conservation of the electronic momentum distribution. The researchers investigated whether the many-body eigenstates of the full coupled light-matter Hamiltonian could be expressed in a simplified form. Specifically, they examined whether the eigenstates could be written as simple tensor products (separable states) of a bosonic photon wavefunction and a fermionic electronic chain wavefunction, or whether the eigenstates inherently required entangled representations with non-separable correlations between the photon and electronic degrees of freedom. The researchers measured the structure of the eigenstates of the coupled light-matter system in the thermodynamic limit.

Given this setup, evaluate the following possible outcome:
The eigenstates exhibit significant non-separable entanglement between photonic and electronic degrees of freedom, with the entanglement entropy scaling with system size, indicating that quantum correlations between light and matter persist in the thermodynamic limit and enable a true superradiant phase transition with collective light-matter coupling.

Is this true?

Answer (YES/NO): NO